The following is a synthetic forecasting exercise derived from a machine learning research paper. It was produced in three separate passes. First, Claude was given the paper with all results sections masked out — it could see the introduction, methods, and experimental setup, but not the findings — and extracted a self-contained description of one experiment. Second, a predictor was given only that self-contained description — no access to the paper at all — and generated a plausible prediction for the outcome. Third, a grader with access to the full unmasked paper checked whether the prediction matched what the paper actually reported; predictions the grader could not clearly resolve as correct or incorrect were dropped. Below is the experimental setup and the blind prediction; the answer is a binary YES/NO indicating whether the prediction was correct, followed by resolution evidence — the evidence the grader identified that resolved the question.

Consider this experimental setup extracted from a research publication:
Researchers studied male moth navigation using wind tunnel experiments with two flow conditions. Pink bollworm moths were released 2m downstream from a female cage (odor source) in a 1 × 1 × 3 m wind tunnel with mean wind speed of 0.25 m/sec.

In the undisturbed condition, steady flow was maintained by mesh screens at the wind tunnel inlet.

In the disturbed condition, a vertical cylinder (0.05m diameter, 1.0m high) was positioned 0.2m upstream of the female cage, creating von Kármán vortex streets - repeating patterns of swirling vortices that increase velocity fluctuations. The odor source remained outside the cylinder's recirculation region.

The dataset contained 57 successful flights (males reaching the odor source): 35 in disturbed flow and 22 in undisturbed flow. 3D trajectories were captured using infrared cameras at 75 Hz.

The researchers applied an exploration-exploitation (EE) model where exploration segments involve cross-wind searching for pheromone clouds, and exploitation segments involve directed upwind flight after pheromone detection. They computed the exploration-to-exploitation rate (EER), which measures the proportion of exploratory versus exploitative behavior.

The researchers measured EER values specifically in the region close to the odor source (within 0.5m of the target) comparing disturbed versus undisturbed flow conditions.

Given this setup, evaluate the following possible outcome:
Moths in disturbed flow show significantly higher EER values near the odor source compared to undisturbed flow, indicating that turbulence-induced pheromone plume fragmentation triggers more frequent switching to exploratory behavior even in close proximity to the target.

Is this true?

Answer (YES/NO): YES